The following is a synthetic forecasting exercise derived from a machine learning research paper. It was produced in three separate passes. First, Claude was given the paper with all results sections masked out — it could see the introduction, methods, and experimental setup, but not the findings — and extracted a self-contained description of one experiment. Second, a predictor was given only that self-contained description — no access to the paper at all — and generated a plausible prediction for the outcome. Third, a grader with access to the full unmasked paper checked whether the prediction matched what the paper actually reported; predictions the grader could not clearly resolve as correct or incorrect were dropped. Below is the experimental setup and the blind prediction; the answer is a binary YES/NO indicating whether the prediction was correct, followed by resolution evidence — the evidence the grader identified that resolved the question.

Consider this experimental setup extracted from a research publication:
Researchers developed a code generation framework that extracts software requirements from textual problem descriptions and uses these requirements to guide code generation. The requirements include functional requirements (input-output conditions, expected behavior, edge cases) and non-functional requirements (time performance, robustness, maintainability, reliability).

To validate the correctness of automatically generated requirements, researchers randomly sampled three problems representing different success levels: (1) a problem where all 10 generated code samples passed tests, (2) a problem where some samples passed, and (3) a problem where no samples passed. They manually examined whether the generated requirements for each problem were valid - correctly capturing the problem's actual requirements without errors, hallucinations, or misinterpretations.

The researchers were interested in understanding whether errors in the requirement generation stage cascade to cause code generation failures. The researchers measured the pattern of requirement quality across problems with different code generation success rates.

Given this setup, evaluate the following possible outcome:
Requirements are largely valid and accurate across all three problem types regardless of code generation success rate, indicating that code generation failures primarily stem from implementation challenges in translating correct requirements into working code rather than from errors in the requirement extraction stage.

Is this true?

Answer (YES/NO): YES